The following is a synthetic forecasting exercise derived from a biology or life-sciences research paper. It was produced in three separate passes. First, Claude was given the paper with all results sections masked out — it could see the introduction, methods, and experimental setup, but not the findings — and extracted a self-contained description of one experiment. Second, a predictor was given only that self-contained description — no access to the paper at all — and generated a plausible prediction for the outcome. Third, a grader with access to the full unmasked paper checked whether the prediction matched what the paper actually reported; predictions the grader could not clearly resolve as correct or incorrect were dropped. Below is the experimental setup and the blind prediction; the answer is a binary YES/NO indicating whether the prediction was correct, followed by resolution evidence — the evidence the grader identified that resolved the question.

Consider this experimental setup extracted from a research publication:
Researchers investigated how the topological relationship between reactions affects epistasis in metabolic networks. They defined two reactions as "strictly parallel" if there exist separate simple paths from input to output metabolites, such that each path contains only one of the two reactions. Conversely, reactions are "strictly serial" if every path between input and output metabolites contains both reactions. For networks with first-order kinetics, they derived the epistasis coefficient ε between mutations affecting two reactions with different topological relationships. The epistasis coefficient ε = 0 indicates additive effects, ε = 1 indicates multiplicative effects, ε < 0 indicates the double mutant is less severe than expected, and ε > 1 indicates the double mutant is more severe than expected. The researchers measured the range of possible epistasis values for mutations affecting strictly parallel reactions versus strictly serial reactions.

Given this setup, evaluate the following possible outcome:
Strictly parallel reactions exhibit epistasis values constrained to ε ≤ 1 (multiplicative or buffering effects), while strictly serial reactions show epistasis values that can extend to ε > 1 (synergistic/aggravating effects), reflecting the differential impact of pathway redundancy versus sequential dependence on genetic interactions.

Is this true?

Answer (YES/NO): NO